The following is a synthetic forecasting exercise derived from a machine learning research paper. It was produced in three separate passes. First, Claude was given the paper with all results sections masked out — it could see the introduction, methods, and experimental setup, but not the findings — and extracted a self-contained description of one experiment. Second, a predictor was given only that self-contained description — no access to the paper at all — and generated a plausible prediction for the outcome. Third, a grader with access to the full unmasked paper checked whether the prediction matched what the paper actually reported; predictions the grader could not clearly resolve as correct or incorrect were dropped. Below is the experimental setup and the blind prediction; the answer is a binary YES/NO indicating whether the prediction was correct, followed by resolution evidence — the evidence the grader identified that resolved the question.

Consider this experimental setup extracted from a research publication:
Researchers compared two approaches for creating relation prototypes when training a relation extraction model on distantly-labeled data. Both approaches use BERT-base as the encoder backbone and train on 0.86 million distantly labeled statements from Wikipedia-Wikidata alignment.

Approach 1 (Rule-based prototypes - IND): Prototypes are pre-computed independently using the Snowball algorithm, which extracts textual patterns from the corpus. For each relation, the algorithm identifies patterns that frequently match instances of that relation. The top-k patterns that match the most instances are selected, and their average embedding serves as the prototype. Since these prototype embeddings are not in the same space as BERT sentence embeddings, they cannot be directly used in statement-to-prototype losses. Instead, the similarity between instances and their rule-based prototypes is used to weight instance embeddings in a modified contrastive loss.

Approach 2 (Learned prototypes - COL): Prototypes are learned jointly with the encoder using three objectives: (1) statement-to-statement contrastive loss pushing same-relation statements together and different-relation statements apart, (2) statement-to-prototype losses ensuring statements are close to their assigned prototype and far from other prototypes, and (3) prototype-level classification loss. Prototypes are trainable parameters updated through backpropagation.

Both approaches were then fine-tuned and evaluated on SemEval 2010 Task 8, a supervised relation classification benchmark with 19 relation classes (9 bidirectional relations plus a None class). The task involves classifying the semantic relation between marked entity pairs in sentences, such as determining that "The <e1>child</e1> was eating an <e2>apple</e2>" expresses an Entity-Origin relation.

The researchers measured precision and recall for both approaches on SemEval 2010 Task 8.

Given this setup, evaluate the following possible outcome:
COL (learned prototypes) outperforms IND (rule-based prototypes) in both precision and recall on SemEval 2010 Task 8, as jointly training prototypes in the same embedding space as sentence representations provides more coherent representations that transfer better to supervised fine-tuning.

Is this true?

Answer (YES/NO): NO